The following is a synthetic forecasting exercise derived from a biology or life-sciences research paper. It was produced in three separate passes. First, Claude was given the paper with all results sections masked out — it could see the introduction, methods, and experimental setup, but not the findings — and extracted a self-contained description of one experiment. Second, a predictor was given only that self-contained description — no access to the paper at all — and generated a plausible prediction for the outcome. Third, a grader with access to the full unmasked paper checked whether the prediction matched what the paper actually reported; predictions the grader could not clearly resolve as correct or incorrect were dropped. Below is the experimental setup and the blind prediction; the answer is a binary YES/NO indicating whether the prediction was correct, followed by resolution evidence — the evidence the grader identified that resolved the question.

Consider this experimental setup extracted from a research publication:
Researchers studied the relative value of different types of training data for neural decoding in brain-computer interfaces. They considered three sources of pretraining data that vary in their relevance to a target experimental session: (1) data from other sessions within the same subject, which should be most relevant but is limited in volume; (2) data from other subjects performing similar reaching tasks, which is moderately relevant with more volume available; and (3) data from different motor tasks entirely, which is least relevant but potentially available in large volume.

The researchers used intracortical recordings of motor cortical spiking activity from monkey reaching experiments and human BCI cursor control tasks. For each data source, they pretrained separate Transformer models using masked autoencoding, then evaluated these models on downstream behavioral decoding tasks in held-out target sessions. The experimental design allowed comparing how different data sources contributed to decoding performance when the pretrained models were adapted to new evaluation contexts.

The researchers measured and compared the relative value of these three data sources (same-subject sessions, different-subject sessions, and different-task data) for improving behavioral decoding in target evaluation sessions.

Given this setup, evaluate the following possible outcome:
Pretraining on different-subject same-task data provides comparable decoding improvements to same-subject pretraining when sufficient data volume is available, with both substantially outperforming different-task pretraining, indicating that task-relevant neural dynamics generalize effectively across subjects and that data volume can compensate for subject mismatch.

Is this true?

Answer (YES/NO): NO